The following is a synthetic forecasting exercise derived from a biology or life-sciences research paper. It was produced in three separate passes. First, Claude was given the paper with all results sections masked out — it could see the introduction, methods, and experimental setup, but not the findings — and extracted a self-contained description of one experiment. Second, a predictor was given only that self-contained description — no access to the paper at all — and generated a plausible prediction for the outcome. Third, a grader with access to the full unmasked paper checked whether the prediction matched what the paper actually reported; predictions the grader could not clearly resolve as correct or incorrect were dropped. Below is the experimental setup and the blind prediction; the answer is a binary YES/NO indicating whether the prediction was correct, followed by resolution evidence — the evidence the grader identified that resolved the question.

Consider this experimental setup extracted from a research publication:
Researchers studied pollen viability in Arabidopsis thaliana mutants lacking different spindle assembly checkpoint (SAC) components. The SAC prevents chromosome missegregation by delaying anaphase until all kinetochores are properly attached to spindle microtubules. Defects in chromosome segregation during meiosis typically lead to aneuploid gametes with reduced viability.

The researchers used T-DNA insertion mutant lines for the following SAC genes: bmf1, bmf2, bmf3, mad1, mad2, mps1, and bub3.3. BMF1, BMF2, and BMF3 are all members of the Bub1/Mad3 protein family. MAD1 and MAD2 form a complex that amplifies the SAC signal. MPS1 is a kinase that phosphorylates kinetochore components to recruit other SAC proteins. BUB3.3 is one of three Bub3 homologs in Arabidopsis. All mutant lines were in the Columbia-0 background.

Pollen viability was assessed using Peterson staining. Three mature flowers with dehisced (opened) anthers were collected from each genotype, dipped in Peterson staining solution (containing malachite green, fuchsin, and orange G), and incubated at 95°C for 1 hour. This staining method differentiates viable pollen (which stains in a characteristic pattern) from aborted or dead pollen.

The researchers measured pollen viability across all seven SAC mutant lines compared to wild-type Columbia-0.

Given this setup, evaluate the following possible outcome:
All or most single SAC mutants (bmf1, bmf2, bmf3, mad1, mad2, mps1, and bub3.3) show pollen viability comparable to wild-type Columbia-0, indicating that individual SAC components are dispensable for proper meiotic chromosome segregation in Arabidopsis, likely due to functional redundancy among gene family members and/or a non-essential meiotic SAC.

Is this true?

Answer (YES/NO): NO